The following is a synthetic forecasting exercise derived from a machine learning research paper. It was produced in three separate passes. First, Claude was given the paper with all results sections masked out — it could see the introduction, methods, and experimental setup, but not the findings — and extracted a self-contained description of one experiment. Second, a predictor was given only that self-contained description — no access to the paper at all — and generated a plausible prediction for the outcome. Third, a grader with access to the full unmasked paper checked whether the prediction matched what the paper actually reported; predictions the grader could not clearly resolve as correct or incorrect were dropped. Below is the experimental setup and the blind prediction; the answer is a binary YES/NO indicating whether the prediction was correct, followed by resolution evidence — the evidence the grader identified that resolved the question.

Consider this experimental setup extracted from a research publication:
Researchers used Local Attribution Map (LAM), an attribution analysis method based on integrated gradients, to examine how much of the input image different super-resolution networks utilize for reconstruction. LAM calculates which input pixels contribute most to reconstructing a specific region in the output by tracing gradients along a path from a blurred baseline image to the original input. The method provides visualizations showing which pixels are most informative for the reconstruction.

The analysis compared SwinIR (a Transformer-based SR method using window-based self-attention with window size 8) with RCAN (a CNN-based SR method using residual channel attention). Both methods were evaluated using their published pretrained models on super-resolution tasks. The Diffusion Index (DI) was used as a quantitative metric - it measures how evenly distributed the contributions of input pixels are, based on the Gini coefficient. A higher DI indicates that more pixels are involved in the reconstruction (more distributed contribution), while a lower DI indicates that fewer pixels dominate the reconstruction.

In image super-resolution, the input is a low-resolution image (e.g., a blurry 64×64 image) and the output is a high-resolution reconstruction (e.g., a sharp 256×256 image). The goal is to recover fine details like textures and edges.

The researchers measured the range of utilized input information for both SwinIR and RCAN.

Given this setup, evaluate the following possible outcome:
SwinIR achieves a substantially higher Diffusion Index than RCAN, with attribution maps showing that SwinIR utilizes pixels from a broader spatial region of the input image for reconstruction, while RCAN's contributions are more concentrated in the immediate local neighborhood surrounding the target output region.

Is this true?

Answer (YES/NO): NO